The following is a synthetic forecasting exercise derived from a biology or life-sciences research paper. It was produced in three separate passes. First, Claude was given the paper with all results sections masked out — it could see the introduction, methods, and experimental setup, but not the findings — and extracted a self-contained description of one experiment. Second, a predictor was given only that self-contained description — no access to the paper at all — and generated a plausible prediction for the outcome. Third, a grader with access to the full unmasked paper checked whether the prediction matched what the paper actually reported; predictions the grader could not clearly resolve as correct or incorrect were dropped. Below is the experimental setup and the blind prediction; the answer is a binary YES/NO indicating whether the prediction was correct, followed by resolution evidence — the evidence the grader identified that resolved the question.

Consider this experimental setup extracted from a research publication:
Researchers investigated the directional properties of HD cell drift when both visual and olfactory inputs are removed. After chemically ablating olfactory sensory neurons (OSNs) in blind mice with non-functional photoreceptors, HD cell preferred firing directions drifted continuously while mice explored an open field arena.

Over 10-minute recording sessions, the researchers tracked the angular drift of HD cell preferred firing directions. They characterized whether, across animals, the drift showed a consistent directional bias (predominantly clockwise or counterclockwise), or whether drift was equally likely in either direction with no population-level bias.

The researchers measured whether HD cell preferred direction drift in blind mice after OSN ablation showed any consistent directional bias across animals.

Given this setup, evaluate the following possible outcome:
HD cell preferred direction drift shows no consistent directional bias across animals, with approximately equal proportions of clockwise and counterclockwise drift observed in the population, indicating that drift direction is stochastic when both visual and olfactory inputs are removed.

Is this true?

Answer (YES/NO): NO